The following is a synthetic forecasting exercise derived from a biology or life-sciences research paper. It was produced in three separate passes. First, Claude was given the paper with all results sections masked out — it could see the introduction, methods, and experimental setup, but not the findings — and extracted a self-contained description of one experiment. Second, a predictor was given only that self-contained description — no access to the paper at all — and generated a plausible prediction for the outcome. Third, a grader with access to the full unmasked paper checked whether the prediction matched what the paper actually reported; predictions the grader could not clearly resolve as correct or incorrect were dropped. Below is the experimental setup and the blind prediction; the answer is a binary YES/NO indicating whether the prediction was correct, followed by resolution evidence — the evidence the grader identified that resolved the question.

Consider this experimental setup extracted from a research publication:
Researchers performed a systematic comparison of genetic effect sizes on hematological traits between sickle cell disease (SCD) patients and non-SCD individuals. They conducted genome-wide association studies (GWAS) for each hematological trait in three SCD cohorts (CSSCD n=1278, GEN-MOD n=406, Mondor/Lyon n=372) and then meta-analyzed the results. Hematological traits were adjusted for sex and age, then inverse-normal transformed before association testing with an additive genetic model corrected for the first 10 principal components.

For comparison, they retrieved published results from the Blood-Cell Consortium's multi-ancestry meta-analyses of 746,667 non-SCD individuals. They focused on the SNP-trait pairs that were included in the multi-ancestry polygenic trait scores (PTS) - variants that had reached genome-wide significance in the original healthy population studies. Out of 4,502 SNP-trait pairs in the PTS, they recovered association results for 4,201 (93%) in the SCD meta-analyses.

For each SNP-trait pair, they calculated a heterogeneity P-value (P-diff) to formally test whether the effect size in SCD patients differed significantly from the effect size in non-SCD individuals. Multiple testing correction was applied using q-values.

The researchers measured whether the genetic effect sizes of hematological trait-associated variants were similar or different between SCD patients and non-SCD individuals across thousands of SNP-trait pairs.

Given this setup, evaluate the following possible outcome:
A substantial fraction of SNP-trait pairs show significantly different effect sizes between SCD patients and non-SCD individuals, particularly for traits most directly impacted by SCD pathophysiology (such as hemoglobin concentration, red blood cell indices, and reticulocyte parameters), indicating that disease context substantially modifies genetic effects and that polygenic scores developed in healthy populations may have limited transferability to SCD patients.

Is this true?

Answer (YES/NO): NO